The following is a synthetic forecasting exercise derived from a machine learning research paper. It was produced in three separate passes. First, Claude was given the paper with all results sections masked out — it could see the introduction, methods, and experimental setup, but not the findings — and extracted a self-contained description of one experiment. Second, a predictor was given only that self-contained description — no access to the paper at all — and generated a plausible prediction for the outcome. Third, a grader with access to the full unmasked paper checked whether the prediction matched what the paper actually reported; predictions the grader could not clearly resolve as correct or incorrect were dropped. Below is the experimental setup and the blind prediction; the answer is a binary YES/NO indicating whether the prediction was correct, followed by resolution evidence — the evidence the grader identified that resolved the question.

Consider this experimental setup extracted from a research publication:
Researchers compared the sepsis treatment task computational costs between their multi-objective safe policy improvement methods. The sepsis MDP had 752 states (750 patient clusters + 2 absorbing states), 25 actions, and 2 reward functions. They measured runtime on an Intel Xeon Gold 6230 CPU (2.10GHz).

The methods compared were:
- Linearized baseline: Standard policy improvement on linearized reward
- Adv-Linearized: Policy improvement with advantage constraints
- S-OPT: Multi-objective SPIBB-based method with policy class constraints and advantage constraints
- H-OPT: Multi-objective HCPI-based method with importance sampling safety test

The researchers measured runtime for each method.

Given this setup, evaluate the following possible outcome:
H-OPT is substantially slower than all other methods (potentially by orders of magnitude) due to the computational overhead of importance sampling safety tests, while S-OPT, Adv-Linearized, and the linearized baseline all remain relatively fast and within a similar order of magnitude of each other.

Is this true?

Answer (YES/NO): NO